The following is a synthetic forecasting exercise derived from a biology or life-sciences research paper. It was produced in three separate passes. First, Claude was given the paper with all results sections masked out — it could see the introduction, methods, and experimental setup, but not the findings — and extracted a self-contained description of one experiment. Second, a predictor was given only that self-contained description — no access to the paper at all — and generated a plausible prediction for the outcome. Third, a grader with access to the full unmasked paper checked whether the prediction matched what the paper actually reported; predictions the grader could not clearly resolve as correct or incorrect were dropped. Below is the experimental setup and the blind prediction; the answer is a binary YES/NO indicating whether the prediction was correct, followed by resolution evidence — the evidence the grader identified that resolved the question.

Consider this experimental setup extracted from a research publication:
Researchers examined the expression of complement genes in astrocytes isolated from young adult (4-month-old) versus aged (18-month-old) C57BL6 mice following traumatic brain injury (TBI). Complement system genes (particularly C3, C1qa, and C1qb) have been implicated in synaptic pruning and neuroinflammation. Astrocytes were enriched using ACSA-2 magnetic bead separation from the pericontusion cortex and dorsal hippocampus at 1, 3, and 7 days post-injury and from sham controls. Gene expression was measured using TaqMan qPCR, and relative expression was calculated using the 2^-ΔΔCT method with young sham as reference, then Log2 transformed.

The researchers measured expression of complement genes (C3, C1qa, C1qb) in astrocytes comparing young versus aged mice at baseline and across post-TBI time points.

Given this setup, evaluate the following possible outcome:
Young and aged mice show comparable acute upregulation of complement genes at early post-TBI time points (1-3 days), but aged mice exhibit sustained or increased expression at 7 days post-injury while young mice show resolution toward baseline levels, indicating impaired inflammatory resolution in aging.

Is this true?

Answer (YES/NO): NO